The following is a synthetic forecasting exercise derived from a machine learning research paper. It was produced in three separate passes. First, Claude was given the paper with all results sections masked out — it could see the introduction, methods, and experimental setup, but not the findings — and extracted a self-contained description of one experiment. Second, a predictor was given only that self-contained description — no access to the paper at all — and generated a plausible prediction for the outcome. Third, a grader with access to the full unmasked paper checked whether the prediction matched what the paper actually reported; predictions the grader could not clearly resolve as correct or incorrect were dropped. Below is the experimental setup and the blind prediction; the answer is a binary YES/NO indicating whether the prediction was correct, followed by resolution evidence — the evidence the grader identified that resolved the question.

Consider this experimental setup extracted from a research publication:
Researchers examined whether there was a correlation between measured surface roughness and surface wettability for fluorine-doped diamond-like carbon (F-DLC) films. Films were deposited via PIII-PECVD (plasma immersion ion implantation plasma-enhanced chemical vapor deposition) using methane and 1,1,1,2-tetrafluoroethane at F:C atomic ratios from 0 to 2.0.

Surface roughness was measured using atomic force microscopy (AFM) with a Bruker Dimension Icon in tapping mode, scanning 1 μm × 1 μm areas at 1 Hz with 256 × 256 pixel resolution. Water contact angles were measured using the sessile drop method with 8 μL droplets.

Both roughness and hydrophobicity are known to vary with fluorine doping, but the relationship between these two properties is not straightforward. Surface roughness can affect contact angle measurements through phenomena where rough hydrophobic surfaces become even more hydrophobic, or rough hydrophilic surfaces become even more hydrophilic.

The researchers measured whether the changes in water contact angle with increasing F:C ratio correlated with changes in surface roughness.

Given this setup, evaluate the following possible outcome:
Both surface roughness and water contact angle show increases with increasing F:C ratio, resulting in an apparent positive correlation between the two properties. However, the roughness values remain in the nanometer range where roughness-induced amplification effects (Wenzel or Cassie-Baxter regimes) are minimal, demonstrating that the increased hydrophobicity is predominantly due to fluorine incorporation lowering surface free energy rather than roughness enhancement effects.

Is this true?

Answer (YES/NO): NO